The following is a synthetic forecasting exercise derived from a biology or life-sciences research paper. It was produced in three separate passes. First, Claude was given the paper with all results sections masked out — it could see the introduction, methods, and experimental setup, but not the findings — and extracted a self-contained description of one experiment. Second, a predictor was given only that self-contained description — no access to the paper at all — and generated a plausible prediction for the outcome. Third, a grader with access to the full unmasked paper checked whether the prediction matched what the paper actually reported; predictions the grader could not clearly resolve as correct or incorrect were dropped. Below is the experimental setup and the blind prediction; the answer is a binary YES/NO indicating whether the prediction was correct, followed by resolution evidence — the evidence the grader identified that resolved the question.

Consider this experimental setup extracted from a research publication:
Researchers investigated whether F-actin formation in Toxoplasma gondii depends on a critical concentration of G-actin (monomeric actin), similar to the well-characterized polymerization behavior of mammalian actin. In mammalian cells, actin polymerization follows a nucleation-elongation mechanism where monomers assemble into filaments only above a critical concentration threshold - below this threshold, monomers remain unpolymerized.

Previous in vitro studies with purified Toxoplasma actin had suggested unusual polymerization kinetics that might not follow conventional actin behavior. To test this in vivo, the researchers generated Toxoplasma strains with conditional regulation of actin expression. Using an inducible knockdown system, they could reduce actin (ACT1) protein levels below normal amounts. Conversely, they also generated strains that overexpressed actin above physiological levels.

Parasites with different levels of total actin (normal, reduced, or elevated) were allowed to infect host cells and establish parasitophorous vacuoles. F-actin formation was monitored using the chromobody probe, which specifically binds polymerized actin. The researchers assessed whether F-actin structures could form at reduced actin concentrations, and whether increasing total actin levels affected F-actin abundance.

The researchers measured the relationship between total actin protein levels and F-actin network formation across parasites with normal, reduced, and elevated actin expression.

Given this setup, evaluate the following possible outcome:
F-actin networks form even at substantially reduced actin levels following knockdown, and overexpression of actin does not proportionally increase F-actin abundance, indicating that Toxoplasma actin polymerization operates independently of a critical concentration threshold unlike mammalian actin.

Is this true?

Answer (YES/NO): NO